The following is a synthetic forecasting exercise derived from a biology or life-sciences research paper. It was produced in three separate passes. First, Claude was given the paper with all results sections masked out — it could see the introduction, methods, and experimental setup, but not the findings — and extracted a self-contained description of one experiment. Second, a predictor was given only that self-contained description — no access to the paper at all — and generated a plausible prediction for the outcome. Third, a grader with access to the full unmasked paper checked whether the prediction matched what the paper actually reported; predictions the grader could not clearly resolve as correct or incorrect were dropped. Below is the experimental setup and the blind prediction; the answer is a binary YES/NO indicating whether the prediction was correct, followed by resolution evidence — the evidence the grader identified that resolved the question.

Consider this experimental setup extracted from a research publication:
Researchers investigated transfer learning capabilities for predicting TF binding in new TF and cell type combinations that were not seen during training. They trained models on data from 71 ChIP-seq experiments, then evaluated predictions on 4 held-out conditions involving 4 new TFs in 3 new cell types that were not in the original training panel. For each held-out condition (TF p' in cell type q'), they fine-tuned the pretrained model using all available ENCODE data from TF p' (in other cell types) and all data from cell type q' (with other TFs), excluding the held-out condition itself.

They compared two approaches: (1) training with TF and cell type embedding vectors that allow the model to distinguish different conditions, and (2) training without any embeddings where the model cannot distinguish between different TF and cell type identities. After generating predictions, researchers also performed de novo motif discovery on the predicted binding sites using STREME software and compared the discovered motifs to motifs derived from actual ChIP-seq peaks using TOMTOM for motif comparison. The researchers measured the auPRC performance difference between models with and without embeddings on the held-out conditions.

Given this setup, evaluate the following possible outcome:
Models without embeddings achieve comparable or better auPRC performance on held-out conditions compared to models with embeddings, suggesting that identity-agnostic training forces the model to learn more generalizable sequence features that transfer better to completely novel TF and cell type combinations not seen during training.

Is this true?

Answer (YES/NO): NO